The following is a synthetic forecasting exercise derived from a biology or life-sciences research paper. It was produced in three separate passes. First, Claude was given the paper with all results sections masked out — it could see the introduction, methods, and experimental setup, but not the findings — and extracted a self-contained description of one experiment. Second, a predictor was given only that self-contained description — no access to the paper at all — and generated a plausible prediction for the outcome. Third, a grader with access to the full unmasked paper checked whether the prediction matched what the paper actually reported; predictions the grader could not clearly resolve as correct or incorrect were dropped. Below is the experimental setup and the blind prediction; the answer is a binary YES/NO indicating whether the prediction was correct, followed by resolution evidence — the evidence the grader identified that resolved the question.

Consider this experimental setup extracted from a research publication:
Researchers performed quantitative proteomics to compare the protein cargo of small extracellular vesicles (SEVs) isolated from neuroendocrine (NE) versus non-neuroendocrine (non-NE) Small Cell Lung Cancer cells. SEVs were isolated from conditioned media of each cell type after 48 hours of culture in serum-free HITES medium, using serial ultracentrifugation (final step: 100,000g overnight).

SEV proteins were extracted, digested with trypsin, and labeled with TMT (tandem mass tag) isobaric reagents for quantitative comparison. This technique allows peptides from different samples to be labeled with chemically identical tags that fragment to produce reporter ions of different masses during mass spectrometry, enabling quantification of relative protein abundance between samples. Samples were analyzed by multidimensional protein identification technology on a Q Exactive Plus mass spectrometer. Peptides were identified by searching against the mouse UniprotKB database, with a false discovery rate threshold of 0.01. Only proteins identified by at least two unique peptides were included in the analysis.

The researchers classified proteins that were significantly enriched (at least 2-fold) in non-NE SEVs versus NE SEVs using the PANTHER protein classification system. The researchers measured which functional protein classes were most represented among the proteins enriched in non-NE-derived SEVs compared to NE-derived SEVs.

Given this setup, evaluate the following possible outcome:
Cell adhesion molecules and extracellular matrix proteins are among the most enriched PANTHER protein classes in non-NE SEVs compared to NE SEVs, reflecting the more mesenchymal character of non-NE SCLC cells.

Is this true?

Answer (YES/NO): NO